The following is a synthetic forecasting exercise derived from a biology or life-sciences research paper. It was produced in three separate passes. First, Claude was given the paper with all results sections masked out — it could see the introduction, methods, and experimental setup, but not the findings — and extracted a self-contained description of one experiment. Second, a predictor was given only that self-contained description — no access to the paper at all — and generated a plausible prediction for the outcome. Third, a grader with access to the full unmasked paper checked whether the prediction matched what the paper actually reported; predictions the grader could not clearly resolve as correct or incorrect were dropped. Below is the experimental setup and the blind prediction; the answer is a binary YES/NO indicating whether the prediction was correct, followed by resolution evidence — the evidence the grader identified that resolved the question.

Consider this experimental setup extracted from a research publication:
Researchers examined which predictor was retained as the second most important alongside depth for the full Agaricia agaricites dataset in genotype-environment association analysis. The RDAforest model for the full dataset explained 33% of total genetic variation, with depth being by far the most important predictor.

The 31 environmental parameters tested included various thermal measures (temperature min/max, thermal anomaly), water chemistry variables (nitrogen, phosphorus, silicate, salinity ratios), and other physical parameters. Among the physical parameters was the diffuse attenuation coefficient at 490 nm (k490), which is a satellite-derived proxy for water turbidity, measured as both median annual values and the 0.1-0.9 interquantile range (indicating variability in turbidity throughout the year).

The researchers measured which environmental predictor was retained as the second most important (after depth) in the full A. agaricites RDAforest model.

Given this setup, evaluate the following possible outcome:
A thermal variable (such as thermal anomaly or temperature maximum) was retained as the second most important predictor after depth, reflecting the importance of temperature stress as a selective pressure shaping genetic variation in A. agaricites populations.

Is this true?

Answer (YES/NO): NO